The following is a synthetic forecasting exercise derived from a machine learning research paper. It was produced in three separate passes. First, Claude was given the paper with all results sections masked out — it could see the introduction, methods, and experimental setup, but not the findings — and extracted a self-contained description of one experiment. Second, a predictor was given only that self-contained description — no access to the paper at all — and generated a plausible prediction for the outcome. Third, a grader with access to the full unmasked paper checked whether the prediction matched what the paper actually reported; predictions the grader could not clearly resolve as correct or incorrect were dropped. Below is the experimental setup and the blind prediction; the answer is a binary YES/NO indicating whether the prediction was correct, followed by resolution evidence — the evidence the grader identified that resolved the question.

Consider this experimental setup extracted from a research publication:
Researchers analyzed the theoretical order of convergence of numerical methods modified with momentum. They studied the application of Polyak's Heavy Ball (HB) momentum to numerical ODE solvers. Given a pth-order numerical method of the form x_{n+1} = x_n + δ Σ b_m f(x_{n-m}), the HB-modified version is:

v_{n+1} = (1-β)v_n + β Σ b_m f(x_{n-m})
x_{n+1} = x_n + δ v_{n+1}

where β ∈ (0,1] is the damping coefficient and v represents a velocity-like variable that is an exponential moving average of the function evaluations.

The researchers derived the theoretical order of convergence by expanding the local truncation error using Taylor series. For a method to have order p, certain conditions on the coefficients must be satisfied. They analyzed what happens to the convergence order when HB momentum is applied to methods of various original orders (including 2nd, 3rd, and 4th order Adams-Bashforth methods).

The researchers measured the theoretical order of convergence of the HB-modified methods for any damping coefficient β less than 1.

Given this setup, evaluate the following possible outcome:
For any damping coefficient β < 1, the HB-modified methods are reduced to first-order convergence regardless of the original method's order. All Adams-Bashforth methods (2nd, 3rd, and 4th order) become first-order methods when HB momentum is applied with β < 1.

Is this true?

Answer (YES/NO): YES